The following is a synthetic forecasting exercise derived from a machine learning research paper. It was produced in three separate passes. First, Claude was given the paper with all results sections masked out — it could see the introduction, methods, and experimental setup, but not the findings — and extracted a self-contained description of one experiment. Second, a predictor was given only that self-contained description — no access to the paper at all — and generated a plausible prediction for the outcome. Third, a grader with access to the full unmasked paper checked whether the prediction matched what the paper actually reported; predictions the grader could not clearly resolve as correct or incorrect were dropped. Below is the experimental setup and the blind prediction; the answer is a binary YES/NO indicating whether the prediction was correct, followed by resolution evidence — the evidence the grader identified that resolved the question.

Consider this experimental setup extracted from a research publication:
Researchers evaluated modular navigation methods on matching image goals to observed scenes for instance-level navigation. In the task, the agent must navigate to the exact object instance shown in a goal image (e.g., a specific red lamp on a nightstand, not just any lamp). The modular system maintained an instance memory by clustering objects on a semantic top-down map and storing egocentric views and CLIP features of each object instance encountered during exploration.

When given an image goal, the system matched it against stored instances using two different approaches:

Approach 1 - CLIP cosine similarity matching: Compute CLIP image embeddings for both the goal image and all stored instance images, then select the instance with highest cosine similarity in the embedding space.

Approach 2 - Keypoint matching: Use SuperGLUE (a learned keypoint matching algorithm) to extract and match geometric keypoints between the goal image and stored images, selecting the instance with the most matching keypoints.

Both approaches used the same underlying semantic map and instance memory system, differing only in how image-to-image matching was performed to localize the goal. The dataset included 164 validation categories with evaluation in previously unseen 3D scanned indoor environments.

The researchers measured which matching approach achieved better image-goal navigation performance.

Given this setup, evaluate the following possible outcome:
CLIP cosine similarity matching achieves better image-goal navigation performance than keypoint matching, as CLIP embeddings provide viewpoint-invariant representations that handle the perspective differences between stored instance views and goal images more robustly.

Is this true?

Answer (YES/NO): NO